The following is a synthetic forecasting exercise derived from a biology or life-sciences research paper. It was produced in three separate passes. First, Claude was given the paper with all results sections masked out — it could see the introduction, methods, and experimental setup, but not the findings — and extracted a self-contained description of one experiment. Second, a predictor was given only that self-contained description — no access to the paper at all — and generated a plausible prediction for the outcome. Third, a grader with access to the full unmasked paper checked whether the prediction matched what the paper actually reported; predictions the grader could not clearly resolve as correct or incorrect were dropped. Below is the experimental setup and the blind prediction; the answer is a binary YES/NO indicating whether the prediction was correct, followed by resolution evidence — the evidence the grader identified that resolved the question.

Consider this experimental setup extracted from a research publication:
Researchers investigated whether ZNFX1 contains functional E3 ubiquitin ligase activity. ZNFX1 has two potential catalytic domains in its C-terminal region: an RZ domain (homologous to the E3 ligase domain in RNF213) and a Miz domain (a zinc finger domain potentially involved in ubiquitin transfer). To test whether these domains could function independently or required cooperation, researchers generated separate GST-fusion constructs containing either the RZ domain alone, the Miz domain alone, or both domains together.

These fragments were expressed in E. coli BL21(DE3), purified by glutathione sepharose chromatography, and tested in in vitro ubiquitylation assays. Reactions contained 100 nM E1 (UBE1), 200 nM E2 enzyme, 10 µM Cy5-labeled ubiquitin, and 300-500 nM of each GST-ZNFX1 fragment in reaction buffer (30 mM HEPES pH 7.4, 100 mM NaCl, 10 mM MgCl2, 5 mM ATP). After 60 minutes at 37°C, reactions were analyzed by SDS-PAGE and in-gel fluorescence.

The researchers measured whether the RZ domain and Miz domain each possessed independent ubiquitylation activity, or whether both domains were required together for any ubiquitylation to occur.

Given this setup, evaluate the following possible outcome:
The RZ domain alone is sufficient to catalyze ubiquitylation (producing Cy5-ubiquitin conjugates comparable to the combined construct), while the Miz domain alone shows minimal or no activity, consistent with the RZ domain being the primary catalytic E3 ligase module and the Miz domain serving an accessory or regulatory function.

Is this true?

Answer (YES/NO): NO